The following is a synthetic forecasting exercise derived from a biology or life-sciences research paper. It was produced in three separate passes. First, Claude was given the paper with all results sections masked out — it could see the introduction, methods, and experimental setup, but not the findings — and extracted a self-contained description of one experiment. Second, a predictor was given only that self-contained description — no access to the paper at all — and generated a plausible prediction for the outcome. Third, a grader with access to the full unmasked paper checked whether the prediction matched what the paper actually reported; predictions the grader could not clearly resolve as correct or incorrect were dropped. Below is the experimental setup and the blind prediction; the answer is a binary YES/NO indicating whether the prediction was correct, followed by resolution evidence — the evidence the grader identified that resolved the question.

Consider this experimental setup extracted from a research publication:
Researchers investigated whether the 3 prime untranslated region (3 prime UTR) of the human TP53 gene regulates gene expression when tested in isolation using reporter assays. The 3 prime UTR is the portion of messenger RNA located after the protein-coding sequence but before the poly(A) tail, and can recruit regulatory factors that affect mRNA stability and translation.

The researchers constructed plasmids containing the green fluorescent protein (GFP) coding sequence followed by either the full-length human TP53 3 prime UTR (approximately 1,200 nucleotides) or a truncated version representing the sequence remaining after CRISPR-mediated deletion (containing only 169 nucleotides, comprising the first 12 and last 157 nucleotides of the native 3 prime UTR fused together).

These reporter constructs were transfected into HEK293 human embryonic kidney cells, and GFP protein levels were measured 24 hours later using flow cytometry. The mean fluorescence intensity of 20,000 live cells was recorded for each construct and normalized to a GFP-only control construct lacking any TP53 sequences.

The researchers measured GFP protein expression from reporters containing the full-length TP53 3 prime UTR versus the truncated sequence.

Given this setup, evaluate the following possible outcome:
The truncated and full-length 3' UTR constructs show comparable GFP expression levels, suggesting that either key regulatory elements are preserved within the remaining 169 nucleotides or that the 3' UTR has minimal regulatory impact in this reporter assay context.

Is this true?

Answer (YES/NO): NO